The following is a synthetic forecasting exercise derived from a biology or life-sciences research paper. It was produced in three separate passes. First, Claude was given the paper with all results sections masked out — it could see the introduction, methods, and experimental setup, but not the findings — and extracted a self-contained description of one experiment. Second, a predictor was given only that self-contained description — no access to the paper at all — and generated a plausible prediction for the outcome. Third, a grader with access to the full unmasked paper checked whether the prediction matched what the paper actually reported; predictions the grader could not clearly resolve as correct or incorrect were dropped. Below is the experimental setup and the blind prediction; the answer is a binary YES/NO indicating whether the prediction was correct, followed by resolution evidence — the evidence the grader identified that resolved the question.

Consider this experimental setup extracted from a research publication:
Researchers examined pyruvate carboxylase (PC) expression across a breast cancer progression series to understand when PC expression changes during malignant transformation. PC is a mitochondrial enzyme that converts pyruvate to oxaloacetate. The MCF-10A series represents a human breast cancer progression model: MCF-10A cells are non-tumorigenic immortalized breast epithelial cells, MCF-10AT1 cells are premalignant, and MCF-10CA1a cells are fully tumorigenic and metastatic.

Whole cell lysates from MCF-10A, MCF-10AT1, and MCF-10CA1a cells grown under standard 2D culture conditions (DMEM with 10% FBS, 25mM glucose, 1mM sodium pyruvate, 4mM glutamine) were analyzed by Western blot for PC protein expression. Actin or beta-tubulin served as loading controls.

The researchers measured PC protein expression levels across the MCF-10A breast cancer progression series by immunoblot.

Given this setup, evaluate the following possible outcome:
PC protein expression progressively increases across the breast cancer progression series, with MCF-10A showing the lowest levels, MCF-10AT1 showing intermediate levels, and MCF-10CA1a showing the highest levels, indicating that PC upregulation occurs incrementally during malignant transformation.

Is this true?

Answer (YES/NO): NO